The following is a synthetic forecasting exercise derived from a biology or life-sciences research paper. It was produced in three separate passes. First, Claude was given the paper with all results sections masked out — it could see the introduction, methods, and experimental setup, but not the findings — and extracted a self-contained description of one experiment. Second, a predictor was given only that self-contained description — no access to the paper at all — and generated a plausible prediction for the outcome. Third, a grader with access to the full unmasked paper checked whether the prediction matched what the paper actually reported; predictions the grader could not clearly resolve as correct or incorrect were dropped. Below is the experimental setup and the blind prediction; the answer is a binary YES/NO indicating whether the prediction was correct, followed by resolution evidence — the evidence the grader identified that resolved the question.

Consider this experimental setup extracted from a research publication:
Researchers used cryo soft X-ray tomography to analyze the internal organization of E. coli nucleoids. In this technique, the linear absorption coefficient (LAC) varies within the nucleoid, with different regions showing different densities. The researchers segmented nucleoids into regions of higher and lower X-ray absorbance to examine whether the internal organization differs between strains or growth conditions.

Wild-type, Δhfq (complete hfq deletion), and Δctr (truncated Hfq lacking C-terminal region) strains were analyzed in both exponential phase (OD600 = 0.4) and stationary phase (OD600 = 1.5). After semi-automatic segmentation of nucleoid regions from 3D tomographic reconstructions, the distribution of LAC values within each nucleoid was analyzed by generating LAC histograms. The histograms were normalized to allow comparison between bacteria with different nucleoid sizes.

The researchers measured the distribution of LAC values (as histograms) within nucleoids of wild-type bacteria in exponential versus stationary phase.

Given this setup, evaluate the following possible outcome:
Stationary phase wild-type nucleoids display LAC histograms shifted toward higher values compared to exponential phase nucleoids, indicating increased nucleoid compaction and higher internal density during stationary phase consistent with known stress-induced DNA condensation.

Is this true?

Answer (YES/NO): YES